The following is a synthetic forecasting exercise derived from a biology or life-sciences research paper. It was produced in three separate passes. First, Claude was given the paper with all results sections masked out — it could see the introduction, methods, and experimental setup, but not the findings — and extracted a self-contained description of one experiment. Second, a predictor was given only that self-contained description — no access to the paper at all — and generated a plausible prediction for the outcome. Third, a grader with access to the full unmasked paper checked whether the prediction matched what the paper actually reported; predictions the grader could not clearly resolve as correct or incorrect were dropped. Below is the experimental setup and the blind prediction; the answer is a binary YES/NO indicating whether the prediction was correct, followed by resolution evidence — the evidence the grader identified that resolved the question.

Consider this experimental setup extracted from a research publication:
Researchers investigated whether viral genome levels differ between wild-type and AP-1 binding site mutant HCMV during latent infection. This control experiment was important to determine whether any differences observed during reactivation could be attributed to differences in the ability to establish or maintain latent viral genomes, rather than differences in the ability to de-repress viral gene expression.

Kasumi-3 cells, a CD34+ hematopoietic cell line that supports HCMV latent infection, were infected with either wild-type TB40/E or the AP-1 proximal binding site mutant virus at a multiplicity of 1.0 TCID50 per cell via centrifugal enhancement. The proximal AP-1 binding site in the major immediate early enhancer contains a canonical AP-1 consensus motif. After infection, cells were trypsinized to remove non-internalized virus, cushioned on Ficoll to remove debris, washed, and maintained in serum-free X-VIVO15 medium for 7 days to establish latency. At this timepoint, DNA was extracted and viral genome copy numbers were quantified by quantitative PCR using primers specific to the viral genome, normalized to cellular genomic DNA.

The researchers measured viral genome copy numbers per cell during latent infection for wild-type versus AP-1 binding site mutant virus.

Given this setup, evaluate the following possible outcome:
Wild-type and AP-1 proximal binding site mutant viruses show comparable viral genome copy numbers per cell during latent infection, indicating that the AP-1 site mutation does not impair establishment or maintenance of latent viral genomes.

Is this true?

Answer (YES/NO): YES